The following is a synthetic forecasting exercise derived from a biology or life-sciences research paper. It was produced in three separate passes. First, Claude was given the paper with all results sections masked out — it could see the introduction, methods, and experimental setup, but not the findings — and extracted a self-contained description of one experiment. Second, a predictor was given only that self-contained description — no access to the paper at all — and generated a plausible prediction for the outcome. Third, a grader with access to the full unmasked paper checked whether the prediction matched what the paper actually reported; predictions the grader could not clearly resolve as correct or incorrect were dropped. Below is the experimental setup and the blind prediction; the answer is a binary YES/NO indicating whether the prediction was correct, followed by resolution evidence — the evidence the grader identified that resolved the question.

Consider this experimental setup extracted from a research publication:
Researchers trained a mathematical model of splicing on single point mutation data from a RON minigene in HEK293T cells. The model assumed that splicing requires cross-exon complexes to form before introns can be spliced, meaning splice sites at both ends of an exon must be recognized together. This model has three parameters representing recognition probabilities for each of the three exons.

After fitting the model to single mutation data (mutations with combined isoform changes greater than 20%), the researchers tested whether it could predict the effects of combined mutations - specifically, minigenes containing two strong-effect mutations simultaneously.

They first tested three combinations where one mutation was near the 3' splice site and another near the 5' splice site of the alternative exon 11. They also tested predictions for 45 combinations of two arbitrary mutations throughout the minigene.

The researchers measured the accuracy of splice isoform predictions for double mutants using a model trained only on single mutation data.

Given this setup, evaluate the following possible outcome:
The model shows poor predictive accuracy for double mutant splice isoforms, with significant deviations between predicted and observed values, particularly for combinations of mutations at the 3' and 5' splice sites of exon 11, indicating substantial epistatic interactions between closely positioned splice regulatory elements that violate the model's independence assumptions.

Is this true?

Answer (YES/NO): NO